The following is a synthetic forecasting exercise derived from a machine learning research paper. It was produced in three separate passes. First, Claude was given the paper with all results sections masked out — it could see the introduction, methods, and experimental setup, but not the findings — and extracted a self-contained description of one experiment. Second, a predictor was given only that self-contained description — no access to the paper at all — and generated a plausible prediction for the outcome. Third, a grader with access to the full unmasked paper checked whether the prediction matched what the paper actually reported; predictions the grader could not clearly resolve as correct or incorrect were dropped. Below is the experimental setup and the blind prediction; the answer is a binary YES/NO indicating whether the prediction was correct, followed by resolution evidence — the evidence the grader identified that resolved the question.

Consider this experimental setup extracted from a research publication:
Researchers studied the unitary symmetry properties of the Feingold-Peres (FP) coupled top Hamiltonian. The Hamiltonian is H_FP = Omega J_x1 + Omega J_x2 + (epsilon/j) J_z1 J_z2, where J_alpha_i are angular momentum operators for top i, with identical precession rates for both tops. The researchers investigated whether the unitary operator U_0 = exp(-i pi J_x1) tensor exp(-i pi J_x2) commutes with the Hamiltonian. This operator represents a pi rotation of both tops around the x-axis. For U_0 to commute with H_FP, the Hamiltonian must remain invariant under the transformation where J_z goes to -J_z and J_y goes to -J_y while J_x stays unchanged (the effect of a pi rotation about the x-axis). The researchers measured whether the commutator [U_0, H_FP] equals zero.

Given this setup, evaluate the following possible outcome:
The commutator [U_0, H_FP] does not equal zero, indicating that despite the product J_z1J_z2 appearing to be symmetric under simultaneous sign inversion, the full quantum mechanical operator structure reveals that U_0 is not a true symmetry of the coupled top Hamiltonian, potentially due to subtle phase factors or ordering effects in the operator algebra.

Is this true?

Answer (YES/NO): NO